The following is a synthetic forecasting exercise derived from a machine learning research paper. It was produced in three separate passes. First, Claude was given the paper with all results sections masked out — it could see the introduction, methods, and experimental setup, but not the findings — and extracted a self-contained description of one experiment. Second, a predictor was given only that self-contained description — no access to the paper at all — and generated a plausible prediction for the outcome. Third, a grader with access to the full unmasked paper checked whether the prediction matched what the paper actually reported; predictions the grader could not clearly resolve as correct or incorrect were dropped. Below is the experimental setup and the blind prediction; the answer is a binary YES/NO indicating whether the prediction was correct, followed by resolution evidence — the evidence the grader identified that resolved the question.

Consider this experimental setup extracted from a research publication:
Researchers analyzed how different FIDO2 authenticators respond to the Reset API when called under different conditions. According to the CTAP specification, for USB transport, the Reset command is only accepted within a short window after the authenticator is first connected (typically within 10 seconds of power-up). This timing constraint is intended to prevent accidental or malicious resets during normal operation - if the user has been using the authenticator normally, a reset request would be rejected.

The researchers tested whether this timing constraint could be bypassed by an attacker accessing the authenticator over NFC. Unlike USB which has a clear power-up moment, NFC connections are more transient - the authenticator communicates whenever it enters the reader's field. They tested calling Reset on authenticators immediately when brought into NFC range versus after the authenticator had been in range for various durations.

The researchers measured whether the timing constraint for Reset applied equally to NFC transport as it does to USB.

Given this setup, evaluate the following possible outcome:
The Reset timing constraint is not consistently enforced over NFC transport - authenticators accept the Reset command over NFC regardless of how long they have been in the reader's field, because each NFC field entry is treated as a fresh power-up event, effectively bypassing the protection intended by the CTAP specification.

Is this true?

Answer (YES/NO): YES